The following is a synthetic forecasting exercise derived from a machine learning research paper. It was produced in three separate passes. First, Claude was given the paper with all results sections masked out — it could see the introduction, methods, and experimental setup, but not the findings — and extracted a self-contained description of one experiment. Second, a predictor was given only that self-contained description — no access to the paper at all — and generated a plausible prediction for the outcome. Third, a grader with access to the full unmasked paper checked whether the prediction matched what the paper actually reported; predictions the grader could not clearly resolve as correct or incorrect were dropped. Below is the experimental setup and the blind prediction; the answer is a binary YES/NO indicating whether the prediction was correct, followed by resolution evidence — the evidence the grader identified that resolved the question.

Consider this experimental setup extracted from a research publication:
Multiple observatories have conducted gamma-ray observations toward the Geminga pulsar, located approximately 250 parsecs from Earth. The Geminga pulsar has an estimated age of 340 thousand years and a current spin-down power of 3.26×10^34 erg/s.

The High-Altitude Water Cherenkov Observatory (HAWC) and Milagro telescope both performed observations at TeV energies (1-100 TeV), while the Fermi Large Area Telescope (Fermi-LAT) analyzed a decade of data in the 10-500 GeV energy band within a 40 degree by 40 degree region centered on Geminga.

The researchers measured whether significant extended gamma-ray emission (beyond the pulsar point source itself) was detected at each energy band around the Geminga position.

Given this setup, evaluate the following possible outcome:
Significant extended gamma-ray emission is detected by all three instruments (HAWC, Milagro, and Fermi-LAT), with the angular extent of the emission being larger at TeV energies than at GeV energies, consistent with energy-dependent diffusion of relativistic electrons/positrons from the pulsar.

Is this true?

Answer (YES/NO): NO